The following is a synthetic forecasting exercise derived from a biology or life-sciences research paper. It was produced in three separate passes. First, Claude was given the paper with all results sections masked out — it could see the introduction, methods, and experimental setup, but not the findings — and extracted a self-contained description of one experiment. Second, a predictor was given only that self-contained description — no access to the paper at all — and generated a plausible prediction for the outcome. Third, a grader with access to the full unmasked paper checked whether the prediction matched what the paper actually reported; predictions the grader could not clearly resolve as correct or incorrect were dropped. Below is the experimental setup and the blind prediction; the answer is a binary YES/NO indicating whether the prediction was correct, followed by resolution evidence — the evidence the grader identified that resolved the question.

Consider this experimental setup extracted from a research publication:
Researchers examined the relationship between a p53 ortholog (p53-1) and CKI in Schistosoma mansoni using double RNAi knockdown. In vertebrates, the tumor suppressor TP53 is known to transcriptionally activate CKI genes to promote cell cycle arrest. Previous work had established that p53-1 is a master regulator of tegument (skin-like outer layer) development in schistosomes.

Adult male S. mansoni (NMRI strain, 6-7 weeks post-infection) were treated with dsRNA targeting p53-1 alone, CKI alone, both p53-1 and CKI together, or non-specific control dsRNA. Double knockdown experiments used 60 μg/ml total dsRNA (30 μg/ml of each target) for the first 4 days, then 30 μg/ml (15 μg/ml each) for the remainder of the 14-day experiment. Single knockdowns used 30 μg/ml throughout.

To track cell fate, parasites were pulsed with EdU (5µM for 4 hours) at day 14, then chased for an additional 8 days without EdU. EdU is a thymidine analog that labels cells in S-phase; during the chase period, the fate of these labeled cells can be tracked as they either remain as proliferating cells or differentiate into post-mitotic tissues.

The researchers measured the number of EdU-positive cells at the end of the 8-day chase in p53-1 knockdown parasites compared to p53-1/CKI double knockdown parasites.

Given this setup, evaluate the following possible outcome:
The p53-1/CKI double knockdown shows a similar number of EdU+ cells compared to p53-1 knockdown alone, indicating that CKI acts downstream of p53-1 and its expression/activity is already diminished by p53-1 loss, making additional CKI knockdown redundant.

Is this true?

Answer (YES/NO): NO